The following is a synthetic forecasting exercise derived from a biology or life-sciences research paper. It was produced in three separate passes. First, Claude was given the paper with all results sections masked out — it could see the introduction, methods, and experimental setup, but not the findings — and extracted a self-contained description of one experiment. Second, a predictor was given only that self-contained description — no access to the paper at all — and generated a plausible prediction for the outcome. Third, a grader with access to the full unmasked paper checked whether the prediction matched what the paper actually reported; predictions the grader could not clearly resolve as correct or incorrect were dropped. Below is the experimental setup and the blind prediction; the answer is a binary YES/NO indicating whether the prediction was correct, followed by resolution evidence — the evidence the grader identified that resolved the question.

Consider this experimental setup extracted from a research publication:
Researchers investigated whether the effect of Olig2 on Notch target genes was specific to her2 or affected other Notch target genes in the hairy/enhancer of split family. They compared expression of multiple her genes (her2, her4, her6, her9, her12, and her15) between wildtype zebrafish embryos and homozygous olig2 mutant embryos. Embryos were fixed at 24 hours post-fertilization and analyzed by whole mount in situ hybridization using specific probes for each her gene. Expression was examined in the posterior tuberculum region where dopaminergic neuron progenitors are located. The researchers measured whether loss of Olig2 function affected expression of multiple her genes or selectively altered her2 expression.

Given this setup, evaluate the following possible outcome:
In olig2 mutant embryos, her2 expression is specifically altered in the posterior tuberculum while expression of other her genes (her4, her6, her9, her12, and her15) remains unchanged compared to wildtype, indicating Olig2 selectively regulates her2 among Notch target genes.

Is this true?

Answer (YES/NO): YES